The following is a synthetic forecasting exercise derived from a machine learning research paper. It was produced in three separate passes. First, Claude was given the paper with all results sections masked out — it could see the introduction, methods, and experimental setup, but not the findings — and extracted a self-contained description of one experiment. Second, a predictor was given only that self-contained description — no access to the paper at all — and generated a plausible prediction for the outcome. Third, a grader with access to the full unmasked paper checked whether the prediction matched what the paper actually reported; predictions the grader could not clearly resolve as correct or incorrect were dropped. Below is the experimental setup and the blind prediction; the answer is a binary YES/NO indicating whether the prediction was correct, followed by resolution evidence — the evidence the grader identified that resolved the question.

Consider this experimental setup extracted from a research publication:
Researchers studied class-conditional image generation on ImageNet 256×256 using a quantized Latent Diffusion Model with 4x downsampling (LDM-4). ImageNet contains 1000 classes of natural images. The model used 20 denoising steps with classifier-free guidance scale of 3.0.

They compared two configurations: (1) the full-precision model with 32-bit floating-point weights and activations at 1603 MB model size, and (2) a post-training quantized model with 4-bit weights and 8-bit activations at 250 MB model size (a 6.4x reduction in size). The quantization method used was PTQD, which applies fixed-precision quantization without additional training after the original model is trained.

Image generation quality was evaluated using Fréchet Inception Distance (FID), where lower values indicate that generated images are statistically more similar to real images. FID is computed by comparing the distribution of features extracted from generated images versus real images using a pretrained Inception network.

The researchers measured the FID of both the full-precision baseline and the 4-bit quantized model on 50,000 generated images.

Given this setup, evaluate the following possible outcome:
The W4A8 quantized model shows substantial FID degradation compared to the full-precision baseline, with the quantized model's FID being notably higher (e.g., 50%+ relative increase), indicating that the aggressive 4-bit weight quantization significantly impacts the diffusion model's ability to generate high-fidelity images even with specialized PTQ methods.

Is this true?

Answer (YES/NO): NO